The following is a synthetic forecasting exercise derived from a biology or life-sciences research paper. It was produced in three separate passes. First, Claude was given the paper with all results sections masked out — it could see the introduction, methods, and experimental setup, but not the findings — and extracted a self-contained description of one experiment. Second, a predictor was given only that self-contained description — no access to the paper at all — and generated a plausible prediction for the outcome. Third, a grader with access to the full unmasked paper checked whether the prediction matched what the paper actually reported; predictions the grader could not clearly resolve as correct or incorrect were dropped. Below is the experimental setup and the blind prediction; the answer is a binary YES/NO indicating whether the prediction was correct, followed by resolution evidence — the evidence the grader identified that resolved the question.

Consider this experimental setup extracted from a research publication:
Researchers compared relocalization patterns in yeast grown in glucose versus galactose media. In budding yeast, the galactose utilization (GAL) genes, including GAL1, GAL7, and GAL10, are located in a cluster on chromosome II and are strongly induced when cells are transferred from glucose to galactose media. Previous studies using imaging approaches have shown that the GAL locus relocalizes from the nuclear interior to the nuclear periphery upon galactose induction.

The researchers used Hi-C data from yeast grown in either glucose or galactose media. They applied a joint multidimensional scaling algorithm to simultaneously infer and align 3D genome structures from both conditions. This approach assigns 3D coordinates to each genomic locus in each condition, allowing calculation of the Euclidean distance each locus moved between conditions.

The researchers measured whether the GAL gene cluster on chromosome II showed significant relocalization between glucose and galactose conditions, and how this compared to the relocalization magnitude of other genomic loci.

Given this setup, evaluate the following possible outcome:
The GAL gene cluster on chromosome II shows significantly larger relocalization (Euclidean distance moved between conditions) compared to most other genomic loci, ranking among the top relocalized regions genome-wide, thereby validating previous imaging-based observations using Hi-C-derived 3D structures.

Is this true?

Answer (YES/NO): YES